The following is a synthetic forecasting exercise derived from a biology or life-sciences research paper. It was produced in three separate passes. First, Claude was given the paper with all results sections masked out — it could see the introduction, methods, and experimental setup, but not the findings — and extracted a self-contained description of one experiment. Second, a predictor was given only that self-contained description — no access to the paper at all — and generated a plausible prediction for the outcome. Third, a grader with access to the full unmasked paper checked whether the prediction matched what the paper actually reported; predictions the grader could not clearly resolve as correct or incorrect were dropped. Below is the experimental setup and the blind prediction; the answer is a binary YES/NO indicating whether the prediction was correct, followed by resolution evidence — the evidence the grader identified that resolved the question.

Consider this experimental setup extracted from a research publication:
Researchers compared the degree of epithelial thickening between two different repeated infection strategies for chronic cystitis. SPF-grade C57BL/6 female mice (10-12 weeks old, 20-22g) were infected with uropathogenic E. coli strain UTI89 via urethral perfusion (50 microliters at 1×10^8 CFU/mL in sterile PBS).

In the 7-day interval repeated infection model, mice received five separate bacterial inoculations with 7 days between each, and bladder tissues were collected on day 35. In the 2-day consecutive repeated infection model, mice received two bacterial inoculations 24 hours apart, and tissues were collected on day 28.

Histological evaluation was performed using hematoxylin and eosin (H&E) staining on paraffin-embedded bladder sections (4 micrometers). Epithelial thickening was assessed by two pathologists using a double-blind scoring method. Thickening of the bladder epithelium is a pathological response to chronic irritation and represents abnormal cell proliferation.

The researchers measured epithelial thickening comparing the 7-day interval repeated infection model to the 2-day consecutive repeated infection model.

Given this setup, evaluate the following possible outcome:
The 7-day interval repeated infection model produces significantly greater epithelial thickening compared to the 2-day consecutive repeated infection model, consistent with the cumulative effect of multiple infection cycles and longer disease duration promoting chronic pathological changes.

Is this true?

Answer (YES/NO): YES